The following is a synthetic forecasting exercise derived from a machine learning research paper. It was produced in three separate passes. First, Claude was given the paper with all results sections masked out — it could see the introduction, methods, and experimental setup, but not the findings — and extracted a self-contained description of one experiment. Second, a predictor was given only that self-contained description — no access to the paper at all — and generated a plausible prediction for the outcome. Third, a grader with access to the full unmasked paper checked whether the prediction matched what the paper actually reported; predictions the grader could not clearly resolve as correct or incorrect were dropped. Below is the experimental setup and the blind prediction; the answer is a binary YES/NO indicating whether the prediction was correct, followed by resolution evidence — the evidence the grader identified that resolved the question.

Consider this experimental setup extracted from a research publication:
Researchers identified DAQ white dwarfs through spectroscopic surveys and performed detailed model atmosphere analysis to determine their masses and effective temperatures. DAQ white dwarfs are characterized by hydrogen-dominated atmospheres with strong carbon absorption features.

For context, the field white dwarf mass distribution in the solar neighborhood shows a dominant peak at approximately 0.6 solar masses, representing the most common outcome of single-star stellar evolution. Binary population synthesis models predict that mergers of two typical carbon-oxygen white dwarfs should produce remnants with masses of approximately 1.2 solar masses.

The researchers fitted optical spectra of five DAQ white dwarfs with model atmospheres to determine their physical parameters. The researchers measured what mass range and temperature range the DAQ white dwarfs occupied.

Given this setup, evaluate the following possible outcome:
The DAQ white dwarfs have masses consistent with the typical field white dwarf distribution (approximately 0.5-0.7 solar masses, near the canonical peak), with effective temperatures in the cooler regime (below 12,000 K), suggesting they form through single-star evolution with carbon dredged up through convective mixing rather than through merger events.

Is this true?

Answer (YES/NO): NO